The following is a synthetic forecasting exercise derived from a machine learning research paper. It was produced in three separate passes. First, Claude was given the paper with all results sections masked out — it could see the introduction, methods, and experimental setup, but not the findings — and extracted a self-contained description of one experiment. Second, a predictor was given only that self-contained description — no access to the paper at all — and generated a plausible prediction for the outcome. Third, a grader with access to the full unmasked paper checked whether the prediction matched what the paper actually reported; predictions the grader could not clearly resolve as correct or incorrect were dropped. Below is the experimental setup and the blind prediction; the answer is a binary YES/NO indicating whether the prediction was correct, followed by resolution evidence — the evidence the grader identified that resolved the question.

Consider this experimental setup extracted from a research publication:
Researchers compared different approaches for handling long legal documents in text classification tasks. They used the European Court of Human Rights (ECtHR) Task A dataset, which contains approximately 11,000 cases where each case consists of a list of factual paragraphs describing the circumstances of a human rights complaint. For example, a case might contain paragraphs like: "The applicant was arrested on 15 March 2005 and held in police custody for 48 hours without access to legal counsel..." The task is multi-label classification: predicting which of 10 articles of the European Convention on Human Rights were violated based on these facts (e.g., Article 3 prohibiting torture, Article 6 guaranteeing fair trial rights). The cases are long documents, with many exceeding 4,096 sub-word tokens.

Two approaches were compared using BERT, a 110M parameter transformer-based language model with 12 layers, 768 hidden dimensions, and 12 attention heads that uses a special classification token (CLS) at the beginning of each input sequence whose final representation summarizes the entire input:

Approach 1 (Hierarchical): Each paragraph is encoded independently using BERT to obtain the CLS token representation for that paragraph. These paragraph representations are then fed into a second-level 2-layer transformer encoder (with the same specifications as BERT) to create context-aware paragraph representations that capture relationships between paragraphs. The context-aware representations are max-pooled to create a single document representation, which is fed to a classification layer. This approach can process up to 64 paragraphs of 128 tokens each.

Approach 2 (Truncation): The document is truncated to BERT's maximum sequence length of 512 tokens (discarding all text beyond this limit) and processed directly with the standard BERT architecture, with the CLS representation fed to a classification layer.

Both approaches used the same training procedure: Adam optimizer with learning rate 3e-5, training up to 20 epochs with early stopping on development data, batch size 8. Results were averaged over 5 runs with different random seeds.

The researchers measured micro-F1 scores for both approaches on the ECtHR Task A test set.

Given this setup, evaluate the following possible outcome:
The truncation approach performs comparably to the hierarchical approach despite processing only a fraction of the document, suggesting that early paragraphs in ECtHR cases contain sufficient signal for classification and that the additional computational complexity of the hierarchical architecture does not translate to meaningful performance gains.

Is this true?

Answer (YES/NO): NO